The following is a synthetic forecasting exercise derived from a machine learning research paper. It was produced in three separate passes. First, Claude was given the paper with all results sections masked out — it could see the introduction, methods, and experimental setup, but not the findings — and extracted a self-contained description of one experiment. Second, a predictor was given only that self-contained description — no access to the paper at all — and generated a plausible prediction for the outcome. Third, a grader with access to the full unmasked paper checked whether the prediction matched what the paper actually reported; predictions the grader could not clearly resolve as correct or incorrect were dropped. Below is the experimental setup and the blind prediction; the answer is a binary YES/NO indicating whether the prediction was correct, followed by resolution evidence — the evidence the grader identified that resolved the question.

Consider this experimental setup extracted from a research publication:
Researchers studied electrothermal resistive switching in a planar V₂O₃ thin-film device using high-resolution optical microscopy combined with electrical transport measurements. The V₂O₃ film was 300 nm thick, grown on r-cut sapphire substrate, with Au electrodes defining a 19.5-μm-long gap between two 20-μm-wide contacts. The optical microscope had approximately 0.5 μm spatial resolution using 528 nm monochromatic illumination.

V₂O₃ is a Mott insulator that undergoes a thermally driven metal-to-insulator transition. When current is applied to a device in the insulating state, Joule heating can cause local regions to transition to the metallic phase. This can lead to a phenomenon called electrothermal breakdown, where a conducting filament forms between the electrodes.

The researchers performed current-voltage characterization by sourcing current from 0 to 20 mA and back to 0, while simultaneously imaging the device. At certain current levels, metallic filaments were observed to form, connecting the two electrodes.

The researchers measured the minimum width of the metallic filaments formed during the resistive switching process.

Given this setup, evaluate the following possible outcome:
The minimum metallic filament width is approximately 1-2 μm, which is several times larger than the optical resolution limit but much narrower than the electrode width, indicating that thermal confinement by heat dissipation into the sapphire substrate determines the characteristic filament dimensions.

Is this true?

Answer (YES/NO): NO